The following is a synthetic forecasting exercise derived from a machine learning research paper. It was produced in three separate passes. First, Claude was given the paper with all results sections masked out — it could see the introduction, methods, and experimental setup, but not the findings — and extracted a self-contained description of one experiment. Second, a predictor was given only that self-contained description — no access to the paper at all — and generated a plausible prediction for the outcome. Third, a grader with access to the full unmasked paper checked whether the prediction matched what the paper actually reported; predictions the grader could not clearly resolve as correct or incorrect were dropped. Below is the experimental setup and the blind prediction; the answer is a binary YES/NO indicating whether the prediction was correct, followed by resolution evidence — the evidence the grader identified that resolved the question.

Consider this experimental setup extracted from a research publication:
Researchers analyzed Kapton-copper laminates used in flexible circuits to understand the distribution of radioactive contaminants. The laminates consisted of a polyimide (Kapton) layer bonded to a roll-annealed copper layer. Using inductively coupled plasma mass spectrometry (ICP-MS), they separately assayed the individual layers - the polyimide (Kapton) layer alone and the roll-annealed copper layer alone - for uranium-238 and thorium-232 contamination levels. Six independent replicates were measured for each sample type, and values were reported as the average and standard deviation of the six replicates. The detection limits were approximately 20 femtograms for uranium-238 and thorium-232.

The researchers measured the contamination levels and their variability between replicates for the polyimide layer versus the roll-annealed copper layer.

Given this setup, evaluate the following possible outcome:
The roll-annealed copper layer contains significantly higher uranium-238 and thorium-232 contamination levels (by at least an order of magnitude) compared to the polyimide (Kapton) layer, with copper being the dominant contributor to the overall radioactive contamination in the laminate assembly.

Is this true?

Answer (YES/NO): NO